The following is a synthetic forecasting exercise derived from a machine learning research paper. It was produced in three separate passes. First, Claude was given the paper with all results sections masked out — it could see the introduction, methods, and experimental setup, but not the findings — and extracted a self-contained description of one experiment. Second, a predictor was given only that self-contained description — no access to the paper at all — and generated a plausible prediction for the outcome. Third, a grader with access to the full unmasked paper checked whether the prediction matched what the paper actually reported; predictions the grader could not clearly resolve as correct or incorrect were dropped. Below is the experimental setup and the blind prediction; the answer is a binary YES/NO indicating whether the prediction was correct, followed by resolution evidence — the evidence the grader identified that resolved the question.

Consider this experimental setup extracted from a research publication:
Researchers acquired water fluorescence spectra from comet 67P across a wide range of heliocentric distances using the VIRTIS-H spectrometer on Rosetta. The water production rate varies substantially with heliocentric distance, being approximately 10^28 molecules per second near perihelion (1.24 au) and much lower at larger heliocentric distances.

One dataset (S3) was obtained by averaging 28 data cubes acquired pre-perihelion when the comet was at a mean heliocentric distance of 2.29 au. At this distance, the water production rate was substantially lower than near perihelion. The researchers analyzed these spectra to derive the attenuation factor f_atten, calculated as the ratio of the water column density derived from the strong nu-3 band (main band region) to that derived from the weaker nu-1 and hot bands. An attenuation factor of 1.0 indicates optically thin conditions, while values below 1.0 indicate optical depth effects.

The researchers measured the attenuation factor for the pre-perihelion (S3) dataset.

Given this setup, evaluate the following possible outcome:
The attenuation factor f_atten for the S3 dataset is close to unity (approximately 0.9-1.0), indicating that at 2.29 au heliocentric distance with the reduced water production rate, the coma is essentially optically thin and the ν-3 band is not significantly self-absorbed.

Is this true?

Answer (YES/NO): NO